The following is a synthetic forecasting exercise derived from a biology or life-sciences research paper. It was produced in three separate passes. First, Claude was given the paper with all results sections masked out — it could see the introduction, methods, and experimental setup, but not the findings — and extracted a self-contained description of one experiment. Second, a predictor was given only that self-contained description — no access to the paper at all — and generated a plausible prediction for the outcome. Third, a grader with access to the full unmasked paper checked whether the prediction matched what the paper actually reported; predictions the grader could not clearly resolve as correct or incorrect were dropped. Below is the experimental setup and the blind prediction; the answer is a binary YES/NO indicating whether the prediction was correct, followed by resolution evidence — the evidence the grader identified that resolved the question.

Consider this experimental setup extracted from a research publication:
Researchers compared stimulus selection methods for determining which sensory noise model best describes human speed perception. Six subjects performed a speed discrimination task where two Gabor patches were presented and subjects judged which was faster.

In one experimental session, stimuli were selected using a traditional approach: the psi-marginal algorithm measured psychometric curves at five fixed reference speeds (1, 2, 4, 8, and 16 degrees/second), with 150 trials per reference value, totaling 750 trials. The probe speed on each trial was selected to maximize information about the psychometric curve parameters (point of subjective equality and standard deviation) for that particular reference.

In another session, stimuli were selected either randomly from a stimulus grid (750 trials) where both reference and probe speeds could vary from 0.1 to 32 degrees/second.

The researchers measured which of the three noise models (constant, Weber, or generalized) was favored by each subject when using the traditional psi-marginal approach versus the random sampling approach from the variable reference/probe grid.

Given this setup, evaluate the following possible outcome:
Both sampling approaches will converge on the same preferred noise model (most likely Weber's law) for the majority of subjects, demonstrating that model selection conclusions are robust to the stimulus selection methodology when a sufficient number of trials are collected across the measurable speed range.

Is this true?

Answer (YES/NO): NO